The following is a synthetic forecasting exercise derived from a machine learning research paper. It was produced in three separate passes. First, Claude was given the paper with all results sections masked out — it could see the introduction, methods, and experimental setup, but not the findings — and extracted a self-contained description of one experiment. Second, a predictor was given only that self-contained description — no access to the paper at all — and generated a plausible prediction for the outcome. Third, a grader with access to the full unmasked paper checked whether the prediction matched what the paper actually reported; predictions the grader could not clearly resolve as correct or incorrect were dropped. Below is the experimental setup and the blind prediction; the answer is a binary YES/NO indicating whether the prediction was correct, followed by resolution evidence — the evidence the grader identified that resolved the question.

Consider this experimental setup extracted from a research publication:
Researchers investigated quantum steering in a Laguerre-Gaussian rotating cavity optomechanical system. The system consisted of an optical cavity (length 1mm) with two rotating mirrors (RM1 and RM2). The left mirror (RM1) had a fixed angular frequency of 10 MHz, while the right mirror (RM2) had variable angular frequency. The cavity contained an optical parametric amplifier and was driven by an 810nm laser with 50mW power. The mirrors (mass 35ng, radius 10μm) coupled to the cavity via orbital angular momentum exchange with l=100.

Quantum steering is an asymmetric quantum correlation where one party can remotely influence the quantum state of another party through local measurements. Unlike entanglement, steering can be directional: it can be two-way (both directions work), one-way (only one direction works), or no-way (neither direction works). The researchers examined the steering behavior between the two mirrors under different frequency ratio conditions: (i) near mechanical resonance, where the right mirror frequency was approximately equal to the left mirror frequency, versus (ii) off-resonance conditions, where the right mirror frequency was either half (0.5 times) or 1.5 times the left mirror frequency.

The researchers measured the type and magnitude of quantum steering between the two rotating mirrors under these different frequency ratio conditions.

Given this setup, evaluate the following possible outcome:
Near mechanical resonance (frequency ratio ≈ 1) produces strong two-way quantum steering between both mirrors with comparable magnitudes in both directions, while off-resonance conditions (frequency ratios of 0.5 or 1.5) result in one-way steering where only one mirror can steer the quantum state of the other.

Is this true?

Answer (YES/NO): NO